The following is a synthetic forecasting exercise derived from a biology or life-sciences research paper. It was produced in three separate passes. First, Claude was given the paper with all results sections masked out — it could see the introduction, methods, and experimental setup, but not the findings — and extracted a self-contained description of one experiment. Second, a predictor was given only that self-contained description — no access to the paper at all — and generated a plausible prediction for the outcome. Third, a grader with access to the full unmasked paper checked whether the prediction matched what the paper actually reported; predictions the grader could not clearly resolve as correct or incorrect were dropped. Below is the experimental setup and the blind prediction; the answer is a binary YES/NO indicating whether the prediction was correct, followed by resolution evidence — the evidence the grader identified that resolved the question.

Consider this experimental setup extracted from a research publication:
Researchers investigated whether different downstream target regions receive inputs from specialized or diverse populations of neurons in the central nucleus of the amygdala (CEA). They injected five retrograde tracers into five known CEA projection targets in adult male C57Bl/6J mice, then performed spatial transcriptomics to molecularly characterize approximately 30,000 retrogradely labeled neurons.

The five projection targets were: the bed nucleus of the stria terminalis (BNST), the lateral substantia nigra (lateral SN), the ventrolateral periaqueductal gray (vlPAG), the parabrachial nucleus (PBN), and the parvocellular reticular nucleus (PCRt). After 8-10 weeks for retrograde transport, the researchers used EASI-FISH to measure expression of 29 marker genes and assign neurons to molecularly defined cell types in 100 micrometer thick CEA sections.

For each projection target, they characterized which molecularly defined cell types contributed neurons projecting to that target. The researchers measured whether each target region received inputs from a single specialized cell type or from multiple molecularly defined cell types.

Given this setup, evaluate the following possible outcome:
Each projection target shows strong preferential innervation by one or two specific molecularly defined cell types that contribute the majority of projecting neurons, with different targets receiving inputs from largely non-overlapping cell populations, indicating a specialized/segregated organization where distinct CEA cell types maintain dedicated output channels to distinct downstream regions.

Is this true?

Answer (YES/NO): NO